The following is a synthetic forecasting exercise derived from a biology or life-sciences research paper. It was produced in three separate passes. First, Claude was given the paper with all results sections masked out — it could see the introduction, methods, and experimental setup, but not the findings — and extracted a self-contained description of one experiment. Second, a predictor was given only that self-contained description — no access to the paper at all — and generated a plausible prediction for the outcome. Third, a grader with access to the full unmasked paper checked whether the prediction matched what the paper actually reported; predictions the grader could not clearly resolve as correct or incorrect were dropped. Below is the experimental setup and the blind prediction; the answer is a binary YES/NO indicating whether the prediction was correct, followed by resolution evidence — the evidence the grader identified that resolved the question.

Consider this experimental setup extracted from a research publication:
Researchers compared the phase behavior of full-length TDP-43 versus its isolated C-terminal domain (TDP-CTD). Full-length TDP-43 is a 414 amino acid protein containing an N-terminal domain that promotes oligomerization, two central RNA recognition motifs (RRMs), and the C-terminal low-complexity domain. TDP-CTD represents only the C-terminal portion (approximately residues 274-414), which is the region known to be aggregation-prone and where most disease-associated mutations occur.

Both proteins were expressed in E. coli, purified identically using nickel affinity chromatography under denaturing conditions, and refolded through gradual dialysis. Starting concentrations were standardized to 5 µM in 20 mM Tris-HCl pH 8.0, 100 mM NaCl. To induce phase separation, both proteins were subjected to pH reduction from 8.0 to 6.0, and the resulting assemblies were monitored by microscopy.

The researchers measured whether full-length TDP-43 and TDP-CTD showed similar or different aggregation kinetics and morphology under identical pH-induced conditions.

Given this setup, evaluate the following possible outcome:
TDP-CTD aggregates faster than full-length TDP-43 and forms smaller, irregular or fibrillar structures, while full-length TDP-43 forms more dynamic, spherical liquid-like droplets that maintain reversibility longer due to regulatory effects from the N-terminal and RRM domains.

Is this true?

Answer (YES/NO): NO